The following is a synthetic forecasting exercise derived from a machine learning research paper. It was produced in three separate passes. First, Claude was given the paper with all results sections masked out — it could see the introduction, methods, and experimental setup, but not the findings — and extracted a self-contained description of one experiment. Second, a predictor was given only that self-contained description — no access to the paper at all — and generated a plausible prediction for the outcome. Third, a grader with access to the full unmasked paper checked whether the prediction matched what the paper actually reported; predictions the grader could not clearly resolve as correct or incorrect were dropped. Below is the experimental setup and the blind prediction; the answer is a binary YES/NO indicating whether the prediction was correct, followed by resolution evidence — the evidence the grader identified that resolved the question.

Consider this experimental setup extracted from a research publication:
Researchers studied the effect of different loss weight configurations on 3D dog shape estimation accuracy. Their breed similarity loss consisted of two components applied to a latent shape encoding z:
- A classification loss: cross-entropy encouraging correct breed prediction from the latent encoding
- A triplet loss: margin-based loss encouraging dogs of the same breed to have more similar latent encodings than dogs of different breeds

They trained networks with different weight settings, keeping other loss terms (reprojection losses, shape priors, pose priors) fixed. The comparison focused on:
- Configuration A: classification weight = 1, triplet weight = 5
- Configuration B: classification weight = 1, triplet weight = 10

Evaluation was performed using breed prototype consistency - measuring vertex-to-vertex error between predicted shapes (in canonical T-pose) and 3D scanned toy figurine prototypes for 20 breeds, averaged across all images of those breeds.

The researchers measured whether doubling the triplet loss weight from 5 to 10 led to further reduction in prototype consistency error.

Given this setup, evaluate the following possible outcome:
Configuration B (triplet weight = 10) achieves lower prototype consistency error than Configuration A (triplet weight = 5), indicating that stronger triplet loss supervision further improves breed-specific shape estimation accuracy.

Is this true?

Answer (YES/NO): NO